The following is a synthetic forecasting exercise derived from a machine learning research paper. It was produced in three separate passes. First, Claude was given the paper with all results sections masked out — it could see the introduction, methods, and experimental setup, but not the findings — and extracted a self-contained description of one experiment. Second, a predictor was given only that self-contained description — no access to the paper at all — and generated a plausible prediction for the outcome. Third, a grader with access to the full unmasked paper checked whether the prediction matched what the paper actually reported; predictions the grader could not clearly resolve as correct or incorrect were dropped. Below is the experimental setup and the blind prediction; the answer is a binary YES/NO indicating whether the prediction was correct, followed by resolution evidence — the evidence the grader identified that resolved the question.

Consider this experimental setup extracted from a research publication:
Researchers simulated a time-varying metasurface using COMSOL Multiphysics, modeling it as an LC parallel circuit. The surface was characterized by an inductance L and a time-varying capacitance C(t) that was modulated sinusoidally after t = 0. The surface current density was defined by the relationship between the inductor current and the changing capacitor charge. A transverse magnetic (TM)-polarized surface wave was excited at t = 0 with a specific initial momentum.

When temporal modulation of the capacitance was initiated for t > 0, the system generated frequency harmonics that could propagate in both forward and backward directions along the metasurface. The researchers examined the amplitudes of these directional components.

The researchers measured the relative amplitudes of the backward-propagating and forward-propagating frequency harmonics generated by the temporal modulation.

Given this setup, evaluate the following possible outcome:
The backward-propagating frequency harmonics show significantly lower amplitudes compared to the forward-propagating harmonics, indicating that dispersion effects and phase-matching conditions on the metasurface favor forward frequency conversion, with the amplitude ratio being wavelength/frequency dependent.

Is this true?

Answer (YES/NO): NO